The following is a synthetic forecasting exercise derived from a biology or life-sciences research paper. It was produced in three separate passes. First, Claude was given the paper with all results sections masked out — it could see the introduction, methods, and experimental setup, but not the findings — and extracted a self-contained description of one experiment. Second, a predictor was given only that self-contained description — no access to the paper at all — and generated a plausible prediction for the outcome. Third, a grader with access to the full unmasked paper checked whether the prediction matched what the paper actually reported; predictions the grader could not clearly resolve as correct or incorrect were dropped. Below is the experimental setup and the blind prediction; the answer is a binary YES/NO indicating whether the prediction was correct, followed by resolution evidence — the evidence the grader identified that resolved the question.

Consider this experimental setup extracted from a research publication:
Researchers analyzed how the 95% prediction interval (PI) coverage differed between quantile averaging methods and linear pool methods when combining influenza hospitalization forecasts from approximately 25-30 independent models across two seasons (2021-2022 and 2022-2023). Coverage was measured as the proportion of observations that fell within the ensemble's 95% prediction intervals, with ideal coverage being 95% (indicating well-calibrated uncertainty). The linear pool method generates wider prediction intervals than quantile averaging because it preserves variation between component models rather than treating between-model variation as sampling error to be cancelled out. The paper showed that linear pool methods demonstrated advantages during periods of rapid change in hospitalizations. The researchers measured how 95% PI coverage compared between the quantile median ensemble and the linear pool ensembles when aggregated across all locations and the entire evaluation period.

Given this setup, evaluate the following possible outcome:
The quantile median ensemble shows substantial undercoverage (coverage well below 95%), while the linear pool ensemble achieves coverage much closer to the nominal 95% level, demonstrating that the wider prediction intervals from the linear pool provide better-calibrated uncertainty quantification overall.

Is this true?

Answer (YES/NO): NO